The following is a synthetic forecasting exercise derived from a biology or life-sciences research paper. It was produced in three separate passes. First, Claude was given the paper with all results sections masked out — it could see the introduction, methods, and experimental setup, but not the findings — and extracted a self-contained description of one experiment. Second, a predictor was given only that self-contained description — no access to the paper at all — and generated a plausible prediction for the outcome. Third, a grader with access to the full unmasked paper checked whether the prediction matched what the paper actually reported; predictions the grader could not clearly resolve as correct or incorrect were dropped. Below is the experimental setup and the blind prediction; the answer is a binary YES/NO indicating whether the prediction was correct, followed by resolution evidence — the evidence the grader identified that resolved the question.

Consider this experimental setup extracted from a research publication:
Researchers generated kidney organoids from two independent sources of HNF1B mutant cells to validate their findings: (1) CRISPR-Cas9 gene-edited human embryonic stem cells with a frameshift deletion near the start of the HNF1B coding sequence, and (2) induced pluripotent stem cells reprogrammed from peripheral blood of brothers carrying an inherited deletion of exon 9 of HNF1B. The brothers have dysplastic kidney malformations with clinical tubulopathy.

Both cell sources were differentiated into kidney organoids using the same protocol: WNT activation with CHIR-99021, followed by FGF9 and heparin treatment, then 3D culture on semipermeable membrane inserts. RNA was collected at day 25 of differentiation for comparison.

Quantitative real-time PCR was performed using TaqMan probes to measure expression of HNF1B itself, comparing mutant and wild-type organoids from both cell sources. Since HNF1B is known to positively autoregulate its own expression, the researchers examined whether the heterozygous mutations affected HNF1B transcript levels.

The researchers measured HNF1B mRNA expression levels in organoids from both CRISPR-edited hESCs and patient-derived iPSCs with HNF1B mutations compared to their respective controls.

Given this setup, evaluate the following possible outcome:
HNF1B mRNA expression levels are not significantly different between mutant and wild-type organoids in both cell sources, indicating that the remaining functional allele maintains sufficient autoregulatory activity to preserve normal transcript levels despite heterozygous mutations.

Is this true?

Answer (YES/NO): YES